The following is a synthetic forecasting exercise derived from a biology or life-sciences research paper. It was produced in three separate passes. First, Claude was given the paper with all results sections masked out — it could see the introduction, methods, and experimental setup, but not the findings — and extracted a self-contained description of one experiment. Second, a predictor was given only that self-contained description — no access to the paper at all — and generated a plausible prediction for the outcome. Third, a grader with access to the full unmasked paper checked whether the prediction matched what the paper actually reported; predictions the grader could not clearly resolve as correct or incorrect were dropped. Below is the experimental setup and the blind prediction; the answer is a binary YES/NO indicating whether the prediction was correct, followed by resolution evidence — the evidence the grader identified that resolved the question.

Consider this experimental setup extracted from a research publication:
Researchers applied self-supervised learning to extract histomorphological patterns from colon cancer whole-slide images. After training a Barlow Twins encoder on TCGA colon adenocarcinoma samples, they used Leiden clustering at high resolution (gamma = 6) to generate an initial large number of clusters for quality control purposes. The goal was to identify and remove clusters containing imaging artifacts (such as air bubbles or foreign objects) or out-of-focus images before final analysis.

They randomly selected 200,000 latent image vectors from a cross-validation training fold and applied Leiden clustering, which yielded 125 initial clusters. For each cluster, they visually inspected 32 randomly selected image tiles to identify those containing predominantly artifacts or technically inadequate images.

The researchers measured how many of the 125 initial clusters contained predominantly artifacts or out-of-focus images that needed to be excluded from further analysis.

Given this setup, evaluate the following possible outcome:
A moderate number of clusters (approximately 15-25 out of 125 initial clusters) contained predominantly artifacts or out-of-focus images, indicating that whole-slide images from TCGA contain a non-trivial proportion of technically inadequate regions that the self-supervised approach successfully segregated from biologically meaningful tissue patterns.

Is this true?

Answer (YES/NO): NO